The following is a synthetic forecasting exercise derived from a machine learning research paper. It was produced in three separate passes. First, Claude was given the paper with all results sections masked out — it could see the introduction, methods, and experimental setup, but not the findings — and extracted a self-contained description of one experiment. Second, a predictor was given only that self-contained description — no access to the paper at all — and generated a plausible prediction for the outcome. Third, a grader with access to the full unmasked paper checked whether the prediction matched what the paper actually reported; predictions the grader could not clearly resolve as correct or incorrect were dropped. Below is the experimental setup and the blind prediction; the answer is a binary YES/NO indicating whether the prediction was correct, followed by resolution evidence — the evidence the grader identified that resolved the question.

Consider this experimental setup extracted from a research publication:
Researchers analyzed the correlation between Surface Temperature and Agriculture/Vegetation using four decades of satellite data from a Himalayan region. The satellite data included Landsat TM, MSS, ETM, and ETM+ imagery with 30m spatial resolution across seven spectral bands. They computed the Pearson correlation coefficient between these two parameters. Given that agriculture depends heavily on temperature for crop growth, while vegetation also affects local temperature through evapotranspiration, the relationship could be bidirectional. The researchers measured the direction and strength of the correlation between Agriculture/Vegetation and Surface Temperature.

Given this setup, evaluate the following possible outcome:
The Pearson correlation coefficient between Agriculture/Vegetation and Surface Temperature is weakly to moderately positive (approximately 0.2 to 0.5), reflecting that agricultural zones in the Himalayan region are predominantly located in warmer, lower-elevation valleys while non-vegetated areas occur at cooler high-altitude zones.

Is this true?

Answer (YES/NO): NO